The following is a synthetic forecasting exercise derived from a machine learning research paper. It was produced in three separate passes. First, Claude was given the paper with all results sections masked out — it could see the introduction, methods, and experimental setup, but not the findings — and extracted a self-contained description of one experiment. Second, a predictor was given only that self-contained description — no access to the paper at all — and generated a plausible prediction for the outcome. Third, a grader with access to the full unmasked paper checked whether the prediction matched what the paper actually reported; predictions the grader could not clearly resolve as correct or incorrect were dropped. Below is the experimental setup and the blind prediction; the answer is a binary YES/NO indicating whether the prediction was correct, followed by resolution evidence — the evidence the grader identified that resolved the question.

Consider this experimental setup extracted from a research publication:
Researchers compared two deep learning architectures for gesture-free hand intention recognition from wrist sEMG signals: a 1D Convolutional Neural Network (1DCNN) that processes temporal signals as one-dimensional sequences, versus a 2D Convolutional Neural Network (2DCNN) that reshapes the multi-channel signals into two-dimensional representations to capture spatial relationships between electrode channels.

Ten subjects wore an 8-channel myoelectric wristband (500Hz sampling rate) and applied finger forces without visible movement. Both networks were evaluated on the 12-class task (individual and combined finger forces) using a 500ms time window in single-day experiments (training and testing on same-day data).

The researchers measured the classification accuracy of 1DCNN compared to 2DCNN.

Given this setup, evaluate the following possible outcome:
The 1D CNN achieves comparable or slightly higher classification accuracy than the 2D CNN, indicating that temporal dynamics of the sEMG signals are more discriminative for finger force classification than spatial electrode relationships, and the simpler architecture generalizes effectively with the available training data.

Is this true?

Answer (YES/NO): NO